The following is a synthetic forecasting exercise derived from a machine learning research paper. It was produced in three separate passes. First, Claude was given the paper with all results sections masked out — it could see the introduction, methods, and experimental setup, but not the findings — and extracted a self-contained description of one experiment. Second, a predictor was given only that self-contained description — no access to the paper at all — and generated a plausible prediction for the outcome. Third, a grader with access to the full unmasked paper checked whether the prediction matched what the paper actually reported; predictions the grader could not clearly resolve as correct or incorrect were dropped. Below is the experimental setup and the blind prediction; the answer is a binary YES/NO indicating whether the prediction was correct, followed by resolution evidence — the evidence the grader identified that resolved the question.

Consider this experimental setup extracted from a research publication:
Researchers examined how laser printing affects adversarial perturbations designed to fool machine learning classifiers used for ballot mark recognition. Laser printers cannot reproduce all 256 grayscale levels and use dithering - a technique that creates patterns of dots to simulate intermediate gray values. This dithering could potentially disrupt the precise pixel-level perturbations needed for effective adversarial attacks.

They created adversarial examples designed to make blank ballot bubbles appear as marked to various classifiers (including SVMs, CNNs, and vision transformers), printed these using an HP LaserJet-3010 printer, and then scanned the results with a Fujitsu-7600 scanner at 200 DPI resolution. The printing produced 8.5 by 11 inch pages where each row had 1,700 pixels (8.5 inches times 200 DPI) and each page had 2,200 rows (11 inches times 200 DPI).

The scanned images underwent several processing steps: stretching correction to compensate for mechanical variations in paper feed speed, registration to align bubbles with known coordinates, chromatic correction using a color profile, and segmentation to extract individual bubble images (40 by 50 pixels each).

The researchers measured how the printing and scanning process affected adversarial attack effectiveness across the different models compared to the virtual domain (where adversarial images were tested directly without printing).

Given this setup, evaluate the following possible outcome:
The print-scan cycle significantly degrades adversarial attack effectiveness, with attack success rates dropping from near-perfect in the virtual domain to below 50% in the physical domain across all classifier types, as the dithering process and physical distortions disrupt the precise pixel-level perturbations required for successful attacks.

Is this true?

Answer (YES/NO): NO